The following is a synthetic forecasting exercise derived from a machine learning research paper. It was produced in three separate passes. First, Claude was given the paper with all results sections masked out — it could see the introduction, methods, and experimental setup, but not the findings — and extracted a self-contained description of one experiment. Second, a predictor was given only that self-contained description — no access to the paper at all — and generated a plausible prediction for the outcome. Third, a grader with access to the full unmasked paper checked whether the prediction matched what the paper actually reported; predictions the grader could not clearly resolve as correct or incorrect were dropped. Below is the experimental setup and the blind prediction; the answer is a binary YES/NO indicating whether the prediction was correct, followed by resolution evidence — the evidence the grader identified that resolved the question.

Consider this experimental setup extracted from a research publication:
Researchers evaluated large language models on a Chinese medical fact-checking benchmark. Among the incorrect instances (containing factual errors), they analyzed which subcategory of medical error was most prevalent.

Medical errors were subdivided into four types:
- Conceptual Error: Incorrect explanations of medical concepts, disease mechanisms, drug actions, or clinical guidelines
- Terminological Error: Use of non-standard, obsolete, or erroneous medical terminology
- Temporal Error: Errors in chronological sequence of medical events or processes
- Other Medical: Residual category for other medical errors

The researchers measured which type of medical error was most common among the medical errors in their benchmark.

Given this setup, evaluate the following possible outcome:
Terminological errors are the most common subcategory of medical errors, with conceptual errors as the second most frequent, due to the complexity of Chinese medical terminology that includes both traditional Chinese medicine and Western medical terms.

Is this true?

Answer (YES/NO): NO